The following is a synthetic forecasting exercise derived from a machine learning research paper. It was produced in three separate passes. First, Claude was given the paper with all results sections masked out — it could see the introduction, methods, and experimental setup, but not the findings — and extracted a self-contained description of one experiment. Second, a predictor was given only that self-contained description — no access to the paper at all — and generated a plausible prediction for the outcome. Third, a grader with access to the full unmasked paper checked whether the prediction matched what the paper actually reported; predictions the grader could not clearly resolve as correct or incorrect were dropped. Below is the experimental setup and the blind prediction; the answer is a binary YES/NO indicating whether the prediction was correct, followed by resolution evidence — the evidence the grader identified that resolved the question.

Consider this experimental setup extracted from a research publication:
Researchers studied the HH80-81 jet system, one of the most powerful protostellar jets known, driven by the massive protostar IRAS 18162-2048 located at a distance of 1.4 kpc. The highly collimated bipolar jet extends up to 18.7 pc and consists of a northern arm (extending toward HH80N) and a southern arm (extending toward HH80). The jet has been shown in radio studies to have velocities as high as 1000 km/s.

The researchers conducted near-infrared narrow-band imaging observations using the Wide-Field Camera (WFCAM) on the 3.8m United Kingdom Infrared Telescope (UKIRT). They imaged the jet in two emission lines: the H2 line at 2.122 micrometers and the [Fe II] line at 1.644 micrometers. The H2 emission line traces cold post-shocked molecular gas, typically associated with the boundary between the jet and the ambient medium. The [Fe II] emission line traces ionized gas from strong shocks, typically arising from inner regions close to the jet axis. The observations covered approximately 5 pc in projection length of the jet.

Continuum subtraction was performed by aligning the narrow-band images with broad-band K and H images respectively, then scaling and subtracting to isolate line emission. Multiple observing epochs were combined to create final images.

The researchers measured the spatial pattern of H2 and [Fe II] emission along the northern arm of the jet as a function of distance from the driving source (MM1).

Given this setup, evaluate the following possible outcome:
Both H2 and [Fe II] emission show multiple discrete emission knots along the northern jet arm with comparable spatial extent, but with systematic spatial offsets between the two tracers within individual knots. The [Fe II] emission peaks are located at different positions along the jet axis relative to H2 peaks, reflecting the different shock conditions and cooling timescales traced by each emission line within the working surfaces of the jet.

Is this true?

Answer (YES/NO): NO